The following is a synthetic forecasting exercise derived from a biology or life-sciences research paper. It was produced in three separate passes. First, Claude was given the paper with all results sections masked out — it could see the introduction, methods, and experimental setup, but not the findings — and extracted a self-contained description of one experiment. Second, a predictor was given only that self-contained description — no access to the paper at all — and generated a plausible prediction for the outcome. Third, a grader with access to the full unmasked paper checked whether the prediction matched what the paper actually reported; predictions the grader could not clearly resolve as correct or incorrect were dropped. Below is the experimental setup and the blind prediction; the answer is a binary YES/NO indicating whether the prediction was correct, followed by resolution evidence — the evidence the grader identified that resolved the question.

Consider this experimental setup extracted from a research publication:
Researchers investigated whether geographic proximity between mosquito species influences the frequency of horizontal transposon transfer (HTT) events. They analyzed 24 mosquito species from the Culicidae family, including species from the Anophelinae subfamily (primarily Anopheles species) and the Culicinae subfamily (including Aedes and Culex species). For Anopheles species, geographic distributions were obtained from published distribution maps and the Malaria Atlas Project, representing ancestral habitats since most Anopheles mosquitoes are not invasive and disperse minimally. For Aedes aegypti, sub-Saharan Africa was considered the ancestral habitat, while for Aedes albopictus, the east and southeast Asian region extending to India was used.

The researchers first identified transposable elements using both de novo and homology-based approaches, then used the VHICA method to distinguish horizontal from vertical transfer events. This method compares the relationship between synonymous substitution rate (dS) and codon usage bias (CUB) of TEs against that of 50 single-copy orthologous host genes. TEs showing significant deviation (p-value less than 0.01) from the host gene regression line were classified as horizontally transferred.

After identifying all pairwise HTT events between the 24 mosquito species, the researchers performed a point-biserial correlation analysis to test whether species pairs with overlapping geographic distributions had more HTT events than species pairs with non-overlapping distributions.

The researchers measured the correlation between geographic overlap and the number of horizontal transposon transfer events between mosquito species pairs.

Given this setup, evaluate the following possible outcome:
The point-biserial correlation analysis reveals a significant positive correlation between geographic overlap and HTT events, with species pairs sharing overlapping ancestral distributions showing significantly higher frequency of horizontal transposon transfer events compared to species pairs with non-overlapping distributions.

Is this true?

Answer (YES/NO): NO